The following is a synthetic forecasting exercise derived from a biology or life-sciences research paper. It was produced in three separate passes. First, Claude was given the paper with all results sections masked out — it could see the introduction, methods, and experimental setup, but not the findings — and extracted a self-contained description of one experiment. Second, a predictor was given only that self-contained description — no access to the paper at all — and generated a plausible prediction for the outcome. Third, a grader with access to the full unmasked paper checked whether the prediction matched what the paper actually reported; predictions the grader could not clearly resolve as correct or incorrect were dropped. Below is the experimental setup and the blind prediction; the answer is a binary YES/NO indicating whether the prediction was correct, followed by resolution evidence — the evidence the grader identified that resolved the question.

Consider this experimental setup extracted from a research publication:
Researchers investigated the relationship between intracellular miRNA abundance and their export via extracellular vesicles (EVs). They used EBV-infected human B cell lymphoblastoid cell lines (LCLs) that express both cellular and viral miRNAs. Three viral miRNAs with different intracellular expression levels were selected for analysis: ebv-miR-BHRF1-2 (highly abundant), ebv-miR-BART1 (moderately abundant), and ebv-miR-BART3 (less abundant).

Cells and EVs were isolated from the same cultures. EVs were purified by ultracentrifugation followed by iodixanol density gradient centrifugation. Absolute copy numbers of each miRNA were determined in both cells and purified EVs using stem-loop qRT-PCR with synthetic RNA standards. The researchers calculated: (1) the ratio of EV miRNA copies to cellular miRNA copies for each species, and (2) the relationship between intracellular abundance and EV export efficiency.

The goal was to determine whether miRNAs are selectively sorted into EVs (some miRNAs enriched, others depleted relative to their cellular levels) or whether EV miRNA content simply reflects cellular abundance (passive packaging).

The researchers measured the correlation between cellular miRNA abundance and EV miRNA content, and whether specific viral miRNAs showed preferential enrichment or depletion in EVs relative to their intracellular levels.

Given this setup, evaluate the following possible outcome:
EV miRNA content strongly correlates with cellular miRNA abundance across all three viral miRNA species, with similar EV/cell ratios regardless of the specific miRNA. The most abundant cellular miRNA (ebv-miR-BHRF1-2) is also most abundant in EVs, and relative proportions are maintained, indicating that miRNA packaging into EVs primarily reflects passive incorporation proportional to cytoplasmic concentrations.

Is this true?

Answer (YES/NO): NO